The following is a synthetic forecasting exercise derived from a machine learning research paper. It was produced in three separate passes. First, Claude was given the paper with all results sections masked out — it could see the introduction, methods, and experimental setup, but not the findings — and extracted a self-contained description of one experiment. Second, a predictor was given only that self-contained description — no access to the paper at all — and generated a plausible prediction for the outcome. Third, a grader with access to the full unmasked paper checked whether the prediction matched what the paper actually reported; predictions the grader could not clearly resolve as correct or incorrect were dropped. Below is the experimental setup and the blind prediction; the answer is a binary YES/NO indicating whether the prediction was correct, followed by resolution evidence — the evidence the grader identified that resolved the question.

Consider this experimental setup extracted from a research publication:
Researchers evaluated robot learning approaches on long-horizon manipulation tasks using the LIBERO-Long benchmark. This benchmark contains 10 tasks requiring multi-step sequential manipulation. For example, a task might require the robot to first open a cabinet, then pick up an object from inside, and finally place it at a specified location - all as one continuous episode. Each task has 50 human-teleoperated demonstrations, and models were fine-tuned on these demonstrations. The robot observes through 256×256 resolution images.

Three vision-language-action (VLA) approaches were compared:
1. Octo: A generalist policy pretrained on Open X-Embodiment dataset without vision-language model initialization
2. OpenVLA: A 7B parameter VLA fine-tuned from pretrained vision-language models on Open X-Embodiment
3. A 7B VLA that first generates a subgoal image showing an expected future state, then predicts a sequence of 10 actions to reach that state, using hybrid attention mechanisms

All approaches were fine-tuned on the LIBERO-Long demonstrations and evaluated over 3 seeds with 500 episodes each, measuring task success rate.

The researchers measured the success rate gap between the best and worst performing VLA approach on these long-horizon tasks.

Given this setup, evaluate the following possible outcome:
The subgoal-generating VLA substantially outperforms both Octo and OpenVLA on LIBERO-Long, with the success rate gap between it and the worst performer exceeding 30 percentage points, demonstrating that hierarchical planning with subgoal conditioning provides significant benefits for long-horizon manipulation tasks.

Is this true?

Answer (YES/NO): NO